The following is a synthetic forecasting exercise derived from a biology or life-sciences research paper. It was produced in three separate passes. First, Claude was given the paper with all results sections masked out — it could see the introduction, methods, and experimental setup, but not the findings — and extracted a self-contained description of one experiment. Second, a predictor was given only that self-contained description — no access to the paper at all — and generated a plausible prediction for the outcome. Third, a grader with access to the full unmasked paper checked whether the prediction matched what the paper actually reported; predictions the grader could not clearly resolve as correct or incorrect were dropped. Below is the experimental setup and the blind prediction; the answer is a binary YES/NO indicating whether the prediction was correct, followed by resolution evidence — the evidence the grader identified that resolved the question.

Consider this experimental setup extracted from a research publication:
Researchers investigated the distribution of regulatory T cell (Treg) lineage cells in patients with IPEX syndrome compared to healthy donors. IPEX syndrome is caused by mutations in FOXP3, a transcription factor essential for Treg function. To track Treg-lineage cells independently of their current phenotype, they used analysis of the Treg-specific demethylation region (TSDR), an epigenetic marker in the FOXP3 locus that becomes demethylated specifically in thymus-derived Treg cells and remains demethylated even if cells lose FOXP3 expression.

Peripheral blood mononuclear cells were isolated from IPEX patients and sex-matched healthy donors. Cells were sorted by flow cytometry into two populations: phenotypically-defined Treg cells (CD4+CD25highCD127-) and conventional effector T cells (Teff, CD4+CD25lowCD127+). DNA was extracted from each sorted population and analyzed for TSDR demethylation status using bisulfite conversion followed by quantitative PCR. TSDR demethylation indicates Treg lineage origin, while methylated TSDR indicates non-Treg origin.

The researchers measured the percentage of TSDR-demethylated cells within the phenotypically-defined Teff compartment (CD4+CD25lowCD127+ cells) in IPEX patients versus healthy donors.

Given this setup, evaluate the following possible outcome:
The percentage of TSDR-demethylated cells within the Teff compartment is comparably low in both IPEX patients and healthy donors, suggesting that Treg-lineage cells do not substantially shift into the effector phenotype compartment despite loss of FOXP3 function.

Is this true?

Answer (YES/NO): NO